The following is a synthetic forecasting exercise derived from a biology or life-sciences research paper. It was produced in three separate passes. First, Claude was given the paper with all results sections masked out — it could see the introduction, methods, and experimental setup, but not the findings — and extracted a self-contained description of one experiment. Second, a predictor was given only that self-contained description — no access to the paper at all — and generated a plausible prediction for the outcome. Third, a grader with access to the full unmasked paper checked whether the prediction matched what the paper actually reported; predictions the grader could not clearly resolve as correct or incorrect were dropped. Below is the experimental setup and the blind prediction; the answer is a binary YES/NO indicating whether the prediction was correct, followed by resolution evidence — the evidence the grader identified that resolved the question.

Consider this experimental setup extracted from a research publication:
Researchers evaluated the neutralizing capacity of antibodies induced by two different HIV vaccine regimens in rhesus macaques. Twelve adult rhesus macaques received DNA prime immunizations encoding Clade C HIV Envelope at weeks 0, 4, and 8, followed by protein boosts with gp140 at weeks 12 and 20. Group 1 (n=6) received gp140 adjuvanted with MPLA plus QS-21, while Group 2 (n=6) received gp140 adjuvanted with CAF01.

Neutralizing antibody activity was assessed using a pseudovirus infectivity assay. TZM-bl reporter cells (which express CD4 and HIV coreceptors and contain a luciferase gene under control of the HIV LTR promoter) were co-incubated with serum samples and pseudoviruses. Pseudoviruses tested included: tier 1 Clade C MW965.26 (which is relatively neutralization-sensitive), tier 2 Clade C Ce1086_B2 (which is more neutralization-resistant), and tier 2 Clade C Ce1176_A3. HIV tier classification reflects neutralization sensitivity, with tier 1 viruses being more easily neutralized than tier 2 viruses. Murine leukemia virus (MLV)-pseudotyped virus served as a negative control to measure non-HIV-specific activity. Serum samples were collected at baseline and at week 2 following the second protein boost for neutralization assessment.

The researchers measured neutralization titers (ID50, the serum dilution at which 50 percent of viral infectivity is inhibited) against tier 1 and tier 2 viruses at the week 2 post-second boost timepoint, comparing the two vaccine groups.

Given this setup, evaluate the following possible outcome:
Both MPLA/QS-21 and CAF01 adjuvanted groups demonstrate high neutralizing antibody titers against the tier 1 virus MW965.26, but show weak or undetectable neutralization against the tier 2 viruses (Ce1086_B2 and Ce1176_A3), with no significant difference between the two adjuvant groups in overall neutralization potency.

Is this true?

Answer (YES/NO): NO